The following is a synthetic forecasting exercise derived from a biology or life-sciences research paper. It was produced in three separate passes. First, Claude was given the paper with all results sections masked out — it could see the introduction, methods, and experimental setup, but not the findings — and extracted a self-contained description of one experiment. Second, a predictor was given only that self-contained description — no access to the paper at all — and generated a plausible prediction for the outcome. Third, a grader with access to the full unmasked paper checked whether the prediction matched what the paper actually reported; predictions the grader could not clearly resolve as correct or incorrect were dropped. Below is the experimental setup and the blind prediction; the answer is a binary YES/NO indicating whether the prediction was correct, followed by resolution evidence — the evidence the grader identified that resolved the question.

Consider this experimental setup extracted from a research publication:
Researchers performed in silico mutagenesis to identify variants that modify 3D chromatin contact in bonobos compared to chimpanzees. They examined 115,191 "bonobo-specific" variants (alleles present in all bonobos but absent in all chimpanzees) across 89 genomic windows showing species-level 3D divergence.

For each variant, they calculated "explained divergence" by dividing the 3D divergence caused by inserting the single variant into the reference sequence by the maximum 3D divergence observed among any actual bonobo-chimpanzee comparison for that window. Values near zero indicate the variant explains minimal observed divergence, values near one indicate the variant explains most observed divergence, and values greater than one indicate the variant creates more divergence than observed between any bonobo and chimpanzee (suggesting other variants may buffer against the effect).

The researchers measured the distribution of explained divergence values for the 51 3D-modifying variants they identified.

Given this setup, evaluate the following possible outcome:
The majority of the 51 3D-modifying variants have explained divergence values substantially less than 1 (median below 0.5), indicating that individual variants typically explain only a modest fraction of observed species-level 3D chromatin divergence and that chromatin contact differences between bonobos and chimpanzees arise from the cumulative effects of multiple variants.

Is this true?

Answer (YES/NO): NO